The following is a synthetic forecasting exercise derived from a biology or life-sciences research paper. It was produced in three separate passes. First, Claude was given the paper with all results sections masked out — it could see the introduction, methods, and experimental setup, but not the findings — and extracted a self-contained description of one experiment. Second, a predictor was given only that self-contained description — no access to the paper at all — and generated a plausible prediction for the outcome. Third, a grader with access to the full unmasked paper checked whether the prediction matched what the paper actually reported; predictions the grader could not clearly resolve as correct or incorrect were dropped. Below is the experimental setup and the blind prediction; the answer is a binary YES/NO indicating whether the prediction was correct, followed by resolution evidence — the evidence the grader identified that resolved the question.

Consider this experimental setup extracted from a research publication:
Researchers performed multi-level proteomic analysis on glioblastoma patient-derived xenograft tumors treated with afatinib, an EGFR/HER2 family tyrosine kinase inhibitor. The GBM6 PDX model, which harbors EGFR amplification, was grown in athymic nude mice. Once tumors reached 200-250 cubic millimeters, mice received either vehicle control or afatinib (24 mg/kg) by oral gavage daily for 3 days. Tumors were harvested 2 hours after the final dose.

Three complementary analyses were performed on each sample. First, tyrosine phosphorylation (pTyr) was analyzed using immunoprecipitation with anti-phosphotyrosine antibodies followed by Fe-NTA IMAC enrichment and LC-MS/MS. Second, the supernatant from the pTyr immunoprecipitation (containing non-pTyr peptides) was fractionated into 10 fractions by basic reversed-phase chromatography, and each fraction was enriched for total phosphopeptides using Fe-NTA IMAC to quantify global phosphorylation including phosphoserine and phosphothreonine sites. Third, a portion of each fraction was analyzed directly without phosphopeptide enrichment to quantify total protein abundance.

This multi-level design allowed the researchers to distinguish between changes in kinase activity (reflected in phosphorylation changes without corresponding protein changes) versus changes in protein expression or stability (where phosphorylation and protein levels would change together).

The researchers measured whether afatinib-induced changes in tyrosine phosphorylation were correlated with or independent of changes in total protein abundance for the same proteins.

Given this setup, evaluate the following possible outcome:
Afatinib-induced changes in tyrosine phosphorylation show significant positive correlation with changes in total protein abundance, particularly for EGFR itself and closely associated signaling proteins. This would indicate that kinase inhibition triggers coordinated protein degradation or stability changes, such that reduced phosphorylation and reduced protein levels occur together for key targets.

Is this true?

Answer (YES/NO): NO